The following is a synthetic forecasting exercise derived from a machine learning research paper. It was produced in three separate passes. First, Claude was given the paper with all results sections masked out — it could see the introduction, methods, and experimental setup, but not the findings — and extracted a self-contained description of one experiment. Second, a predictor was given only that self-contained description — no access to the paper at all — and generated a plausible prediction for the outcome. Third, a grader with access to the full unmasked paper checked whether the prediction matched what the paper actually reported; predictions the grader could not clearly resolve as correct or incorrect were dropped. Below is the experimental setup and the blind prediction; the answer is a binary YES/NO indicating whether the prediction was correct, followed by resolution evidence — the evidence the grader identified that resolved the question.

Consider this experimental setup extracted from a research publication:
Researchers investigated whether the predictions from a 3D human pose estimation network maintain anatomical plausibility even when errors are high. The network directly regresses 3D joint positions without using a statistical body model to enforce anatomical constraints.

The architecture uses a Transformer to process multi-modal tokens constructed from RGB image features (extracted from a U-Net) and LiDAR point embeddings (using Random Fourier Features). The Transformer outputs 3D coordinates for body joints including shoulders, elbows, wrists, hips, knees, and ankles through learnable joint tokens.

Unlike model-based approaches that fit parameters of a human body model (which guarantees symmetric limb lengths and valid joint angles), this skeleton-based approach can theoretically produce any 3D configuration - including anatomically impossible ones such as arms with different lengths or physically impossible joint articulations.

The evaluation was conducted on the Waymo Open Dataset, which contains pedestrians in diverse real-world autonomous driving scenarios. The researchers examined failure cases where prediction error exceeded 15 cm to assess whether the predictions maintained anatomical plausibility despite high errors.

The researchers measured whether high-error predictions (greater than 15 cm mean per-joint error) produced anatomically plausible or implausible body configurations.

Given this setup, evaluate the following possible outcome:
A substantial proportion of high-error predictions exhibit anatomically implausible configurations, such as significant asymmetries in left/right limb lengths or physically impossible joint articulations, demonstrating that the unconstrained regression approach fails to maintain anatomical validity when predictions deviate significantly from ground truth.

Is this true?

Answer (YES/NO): NO